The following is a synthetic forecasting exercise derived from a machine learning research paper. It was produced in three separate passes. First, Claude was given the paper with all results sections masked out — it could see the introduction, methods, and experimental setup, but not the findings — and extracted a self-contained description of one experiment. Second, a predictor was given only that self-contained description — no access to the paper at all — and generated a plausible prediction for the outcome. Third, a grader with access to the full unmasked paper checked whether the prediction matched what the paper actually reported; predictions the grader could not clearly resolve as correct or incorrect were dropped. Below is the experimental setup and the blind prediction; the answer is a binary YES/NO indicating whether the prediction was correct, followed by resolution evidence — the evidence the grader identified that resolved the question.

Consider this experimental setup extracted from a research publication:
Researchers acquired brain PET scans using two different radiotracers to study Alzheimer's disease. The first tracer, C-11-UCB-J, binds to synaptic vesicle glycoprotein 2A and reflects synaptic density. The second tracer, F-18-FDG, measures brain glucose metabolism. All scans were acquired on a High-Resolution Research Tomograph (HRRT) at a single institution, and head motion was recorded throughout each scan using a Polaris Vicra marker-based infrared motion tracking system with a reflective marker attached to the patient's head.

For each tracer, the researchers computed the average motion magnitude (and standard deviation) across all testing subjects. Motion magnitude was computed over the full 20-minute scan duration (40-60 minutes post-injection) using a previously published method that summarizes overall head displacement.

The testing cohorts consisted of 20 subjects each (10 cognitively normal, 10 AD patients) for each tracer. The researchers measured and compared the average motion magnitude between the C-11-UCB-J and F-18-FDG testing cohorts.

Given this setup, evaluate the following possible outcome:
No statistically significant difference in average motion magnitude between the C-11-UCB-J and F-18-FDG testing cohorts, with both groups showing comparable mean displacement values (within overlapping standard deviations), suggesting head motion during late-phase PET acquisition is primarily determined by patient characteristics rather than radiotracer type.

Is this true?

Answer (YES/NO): NO